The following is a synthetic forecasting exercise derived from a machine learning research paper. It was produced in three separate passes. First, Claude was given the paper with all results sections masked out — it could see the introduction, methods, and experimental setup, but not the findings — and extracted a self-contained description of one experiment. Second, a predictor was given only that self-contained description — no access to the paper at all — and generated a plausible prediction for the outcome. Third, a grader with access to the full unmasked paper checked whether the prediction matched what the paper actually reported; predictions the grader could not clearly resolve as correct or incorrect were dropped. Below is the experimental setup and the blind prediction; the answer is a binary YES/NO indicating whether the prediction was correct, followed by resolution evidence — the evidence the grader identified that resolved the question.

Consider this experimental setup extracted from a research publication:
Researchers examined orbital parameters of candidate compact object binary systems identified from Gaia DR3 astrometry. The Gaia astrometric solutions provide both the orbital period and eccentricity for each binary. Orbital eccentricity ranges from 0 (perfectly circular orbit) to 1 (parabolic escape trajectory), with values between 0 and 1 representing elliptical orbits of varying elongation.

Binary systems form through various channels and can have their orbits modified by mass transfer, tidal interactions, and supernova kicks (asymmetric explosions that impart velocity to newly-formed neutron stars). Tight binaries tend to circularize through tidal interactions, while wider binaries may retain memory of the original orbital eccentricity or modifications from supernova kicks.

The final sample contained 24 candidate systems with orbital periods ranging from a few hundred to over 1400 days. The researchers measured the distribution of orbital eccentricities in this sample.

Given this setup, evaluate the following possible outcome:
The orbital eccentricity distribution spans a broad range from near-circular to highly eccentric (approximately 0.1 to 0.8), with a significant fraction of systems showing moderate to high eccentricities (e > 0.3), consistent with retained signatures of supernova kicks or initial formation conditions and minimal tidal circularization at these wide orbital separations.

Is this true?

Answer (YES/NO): NO